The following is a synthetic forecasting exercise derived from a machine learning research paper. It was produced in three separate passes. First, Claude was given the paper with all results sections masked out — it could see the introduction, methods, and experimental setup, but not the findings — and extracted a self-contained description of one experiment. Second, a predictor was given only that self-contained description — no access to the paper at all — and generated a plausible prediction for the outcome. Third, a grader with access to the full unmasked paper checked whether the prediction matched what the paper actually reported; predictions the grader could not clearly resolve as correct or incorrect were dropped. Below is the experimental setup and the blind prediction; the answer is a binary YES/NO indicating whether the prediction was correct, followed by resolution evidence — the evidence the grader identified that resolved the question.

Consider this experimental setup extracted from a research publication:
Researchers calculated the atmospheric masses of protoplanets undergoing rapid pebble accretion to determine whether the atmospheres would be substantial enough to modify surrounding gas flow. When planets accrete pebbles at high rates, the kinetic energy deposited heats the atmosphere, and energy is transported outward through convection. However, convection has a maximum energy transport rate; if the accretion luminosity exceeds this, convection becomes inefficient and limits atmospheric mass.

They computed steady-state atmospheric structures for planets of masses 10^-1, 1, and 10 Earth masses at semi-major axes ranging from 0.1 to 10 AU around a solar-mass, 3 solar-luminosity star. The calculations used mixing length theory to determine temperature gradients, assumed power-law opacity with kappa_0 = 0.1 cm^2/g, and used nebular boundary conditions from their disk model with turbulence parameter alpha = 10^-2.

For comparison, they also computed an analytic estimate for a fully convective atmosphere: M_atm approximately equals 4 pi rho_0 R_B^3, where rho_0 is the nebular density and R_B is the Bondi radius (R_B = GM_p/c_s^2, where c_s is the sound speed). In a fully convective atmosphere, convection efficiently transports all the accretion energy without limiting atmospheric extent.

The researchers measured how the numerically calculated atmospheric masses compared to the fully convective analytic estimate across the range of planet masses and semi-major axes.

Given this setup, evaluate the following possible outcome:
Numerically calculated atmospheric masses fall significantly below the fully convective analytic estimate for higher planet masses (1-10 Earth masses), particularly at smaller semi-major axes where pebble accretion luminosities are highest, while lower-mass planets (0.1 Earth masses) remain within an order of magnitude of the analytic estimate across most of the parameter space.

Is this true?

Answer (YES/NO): NO